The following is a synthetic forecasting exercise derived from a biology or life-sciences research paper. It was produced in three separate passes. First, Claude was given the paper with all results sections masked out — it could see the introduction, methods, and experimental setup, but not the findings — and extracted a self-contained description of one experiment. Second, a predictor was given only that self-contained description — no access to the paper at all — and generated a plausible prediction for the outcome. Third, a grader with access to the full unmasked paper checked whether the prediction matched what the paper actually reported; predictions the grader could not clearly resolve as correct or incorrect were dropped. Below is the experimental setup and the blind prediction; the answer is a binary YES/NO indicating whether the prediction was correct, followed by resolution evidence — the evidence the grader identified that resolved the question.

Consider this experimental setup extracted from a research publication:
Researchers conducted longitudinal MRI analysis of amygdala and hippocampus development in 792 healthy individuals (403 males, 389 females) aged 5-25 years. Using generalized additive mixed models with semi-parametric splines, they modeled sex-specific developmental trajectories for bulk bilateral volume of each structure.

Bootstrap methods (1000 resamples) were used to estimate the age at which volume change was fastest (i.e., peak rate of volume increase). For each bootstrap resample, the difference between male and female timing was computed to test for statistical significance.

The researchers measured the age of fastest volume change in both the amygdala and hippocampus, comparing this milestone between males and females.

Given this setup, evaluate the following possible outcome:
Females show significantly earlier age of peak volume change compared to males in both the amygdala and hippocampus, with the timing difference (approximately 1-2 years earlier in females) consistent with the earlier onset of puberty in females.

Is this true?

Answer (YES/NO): NO